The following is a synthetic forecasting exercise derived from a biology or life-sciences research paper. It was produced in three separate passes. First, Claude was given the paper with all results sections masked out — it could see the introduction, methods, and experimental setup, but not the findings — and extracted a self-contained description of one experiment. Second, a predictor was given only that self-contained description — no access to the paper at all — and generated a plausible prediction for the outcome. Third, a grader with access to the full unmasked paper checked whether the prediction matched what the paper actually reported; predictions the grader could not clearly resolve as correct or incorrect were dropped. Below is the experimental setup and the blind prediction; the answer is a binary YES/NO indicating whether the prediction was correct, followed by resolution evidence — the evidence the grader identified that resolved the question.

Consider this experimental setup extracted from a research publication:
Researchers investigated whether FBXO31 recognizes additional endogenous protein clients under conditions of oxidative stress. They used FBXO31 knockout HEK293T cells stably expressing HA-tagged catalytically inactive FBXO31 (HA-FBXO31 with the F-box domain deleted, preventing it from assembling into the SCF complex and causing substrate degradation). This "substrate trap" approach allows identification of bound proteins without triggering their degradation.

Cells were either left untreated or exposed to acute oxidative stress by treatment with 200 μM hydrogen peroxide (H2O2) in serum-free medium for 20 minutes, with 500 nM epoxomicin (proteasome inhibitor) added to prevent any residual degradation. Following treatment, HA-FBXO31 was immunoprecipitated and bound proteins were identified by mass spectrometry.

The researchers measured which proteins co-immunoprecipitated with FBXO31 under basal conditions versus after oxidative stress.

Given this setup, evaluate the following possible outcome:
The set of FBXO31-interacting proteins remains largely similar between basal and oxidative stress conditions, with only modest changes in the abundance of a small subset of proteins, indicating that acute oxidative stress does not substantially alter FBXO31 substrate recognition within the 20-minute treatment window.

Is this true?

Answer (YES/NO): NO